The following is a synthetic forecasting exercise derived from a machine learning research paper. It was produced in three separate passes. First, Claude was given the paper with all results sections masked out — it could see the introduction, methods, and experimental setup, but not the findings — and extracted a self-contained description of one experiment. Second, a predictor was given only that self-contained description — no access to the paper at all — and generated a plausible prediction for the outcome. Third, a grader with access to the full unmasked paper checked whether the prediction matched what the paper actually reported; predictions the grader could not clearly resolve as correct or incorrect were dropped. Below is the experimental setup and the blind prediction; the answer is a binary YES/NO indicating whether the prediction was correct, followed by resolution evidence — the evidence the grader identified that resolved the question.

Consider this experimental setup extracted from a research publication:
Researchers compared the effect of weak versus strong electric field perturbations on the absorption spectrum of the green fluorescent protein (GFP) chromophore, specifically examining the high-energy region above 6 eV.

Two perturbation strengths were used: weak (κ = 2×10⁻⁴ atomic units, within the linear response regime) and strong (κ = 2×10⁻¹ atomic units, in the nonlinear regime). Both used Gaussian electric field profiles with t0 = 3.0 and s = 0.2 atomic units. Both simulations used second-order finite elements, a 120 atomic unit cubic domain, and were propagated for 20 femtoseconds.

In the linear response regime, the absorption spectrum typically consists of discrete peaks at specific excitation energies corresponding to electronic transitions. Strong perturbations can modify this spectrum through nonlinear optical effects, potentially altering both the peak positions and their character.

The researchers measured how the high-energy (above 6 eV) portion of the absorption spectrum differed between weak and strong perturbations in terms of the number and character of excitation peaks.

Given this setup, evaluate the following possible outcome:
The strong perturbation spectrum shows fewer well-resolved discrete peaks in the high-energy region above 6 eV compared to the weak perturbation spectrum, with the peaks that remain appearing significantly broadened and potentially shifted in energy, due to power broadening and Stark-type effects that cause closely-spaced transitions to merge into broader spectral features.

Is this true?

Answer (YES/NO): YES